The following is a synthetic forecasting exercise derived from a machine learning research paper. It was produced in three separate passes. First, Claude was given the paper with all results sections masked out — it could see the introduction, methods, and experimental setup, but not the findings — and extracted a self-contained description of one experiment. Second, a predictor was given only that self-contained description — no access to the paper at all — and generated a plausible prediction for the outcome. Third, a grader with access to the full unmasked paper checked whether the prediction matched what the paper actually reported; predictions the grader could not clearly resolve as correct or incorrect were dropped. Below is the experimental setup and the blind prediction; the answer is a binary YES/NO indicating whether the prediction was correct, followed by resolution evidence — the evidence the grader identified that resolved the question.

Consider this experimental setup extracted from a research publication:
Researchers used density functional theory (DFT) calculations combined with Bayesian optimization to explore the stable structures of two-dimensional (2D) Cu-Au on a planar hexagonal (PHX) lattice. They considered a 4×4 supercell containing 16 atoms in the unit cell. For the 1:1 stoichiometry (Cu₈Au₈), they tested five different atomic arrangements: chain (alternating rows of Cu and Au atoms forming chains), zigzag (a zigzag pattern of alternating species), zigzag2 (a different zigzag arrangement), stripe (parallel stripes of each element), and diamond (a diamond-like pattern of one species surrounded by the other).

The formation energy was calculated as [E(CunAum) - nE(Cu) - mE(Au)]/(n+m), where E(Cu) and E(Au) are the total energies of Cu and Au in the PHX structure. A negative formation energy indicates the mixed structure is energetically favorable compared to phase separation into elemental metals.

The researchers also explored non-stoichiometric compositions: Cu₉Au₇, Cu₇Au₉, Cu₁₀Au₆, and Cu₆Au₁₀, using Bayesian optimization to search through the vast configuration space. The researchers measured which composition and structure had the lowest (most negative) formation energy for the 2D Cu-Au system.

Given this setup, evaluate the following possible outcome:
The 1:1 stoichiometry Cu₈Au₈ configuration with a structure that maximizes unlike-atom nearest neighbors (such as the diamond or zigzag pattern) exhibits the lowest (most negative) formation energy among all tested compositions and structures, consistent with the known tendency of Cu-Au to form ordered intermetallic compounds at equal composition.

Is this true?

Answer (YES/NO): NO